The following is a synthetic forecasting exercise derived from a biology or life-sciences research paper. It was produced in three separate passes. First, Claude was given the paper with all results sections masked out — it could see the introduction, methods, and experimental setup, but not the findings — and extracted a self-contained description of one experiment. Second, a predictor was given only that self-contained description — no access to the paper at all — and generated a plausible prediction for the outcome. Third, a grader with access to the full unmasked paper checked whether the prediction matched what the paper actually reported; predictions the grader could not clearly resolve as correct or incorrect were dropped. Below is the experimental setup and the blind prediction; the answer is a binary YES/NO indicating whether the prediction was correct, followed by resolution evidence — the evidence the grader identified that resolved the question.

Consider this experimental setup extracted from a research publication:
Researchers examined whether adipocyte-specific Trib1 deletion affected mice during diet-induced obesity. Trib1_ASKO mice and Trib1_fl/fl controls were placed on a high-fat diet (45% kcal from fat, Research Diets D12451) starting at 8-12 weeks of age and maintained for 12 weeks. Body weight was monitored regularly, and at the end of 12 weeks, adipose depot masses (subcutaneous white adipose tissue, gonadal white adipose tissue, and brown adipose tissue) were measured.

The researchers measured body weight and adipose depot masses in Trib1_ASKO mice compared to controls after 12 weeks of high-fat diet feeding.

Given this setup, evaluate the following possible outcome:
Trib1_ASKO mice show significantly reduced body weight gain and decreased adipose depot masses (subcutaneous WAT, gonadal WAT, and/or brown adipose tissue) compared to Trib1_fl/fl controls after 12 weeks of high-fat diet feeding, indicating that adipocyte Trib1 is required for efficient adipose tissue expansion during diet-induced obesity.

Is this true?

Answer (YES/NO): NO